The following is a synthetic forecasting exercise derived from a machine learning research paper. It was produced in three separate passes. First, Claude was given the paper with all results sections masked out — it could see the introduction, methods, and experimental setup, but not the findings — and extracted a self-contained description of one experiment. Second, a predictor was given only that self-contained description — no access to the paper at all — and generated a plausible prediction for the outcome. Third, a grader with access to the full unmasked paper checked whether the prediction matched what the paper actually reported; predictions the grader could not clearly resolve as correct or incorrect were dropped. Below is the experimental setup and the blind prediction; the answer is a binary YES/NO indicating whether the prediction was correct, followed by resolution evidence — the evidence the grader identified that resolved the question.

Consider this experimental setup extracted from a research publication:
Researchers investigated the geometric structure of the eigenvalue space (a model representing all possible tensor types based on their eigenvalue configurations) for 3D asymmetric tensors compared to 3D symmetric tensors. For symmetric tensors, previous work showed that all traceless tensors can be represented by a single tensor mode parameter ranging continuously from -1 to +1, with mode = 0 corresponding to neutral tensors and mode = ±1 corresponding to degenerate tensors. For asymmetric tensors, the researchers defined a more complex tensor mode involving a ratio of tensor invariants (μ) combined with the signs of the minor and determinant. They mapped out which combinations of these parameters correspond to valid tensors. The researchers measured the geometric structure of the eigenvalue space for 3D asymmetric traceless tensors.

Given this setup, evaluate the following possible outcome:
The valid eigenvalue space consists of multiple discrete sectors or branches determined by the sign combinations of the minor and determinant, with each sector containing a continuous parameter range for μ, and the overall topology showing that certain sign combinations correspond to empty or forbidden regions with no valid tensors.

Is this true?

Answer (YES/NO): NO